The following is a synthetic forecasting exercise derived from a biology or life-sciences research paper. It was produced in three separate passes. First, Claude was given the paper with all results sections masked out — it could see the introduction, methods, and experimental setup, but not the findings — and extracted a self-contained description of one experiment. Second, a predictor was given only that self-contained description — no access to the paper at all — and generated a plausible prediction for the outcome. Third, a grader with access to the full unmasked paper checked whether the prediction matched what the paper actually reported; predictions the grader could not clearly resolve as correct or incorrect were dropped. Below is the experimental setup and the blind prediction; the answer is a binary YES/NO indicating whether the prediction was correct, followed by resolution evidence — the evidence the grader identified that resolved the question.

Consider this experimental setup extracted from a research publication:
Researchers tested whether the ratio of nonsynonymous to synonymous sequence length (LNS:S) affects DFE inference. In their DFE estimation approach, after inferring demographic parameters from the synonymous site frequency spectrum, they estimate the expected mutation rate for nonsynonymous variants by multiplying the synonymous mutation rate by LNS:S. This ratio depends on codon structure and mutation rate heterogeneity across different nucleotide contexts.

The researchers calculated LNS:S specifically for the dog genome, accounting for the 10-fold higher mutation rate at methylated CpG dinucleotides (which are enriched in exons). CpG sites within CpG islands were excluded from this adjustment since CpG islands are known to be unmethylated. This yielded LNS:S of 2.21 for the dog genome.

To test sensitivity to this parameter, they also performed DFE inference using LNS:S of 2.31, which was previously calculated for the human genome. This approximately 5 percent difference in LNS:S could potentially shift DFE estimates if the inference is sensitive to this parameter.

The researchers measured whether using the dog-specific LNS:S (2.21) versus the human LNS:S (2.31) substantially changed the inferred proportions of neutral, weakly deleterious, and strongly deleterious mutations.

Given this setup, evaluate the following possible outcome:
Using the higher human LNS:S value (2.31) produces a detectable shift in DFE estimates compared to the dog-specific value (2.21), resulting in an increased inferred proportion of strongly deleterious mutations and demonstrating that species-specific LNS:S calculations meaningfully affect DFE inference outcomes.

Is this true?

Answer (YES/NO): NO